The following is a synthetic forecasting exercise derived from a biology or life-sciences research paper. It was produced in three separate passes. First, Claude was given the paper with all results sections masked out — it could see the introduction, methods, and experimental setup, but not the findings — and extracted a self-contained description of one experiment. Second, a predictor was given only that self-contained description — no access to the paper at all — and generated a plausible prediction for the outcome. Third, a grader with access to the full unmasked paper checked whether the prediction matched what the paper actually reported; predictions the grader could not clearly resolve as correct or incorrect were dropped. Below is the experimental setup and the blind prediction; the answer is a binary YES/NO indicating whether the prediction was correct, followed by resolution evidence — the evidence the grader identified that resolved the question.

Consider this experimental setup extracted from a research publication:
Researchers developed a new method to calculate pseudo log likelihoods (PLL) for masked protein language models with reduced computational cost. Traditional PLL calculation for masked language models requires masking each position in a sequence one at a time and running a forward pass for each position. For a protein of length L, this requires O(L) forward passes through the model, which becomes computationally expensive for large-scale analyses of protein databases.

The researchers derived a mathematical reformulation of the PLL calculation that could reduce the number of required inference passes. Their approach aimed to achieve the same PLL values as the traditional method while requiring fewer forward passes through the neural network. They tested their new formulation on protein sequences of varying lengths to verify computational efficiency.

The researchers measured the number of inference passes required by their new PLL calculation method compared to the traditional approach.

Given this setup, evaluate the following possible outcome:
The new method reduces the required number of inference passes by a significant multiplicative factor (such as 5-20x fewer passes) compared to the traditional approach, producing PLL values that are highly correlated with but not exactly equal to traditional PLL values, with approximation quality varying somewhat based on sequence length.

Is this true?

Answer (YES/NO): NO